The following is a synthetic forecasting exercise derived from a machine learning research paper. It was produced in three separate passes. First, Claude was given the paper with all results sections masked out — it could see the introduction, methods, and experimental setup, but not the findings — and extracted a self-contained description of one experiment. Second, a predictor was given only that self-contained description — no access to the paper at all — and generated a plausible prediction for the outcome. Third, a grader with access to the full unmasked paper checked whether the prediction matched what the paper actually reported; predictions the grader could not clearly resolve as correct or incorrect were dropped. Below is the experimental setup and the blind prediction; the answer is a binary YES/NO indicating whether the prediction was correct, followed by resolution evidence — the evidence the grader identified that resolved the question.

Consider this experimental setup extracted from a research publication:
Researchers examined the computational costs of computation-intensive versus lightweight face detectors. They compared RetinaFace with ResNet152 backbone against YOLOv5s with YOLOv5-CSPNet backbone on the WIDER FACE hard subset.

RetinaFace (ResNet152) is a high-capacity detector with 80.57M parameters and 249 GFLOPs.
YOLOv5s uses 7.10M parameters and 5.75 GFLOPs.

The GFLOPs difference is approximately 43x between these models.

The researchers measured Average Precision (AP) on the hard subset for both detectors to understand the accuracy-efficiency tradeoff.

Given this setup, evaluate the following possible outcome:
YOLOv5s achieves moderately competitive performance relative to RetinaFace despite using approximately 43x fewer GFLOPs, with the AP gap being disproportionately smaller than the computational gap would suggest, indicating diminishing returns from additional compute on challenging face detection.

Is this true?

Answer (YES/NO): YES